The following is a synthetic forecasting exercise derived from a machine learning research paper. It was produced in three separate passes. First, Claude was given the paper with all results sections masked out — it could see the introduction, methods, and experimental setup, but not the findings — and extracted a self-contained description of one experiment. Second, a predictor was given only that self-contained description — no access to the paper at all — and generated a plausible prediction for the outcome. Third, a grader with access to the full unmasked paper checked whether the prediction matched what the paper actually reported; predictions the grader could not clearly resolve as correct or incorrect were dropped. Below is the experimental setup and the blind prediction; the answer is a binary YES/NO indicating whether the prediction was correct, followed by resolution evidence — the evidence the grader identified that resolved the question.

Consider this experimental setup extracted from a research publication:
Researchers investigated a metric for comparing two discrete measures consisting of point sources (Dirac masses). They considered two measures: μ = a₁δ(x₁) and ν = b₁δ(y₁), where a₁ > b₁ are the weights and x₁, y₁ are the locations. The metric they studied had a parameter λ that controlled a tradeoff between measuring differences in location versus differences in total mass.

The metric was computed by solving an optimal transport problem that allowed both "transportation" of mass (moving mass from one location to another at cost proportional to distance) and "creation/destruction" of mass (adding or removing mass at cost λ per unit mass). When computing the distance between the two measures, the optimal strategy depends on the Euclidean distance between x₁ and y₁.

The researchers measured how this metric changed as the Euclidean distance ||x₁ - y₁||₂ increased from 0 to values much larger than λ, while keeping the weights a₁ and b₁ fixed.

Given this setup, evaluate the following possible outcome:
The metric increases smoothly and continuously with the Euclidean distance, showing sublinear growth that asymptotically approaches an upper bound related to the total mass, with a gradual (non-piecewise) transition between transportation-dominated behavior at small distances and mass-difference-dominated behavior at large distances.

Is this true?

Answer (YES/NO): NO